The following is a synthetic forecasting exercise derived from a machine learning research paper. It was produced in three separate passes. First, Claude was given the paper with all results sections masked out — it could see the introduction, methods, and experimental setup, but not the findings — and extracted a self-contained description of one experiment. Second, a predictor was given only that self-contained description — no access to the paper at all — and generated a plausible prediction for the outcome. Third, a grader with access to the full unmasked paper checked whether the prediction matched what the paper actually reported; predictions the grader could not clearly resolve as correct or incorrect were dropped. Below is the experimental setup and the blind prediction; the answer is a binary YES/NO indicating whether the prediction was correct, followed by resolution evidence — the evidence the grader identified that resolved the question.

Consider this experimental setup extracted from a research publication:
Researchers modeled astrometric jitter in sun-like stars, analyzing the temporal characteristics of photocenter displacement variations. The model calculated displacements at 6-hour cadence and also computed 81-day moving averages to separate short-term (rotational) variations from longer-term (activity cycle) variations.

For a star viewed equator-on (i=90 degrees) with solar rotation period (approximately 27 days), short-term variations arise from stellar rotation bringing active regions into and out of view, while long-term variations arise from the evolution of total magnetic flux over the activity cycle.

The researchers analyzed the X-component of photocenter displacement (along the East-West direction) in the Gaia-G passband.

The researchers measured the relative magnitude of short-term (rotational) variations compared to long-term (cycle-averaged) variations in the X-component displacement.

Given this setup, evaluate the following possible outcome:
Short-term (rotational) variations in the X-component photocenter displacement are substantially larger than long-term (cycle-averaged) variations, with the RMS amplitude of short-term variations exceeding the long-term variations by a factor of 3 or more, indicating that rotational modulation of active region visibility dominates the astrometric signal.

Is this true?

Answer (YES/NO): YES